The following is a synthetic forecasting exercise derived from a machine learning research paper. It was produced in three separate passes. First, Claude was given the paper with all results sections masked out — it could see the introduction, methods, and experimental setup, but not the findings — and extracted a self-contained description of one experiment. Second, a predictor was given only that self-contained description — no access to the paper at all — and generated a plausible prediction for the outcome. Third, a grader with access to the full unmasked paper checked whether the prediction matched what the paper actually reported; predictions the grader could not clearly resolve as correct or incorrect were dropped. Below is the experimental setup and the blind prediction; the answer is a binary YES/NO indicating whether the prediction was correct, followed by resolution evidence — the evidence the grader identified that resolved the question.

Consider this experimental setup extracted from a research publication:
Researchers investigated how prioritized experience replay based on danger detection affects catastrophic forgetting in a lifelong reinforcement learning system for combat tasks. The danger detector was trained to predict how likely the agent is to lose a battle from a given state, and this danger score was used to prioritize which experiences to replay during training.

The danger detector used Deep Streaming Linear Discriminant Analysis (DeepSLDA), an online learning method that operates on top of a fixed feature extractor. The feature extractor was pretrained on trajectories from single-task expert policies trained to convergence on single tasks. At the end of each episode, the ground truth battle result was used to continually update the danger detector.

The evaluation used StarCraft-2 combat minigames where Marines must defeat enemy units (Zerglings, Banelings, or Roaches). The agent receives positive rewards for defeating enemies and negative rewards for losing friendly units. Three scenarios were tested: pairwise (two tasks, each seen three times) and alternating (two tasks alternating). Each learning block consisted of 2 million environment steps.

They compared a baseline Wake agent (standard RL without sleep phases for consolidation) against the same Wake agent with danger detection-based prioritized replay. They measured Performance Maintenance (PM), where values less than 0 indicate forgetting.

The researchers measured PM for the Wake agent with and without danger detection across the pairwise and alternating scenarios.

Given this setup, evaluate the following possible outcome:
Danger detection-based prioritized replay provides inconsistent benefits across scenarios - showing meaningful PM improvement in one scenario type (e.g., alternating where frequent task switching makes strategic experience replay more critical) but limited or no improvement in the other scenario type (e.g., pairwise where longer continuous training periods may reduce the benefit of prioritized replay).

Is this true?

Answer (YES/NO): NO